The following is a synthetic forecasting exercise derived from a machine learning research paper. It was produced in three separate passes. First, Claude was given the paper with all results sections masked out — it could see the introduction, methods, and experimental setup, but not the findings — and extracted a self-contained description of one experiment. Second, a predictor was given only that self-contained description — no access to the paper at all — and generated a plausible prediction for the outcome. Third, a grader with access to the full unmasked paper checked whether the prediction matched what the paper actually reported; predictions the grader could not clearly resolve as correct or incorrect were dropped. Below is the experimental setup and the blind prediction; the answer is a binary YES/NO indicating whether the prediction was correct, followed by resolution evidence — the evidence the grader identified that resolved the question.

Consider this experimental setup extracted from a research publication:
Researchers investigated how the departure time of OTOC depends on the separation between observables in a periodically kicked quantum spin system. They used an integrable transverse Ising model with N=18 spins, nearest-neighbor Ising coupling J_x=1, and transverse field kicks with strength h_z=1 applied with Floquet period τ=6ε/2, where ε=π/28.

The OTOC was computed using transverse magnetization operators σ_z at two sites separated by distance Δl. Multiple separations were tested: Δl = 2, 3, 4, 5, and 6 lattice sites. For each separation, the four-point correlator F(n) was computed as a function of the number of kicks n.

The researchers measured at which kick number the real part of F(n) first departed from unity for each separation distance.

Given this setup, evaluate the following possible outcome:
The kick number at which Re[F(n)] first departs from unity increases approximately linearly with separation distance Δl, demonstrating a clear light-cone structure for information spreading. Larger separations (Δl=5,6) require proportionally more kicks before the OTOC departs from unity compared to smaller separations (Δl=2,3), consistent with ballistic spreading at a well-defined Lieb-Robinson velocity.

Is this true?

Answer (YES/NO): YES